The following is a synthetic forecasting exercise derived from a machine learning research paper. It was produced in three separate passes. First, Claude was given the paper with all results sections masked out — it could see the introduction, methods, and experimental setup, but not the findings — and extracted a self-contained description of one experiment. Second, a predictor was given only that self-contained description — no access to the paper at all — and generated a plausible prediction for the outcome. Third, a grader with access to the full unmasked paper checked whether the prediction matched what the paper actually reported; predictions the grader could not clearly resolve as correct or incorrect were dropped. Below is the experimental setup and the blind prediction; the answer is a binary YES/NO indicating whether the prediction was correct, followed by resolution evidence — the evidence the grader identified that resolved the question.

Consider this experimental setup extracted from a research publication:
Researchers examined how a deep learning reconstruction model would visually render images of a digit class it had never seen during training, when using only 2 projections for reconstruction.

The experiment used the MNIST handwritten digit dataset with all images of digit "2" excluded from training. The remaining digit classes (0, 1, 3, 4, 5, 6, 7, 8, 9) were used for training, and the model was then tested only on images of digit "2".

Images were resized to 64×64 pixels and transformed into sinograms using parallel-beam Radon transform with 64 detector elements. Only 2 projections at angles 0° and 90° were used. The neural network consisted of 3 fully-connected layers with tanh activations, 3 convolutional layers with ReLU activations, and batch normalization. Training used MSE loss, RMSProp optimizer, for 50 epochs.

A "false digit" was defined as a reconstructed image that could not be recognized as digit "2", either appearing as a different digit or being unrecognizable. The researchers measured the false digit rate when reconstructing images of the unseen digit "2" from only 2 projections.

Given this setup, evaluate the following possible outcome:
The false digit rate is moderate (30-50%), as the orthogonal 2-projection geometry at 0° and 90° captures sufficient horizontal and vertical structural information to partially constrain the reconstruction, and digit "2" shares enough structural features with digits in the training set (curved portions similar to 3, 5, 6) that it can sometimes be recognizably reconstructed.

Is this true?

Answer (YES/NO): NO